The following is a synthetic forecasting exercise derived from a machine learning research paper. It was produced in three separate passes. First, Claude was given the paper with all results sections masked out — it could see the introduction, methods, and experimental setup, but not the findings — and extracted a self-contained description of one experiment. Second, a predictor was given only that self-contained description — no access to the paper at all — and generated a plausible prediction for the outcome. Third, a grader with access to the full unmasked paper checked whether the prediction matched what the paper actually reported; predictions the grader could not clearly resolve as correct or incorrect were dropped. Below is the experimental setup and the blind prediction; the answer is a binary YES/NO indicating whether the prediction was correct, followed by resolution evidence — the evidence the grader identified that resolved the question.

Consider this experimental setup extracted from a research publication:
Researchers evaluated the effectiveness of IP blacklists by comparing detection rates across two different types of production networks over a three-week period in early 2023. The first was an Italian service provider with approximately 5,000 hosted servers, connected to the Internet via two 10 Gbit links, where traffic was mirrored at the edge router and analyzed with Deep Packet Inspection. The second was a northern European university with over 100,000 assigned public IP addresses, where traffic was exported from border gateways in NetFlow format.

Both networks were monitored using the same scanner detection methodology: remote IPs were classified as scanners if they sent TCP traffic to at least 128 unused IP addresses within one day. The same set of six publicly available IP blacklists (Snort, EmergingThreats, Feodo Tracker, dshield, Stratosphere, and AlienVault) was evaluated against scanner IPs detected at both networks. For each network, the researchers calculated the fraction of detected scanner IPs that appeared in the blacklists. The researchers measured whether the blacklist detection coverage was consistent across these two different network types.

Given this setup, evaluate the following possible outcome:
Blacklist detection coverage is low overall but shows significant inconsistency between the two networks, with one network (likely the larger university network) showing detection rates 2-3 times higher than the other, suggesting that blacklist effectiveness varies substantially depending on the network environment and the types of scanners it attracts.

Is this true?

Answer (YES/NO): NO